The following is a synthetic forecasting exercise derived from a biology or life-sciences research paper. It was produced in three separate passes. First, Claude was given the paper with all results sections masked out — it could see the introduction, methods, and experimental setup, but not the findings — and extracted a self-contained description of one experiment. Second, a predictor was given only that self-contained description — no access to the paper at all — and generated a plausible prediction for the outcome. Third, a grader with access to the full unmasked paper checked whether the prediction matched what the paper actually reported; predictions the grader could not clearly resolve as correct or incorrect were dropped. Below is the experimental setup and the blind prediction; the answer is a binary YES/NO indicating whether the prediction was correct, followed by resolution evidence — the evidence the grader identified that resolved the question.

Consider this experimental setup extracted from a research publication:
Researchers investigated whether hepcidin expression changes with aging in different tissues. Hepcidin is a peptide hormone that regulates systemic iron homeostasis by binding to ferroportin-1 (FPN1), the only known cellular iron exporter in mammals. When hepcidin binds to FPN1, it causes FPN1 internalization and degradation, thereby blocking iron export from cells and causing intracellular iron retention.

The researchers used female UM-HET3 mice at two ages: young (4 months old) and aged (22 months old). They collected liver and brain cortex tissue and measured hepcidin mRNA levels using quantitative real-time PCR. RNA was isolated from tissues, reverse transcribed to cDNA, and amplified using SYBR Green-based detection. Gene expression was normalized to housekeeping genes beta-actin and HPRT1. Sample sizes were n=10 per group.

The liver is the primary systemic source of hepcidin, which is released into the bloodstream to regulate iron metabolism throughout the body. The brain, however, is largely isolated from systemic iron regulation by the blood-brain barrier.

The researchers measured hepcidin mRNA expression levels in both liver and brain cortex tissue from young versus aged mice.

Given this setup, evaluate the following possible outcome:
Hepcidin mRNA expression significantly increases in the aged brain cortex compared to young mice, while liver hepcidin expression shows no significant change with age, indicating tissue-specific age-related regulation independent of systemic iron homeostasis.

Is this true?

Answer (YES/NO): YES